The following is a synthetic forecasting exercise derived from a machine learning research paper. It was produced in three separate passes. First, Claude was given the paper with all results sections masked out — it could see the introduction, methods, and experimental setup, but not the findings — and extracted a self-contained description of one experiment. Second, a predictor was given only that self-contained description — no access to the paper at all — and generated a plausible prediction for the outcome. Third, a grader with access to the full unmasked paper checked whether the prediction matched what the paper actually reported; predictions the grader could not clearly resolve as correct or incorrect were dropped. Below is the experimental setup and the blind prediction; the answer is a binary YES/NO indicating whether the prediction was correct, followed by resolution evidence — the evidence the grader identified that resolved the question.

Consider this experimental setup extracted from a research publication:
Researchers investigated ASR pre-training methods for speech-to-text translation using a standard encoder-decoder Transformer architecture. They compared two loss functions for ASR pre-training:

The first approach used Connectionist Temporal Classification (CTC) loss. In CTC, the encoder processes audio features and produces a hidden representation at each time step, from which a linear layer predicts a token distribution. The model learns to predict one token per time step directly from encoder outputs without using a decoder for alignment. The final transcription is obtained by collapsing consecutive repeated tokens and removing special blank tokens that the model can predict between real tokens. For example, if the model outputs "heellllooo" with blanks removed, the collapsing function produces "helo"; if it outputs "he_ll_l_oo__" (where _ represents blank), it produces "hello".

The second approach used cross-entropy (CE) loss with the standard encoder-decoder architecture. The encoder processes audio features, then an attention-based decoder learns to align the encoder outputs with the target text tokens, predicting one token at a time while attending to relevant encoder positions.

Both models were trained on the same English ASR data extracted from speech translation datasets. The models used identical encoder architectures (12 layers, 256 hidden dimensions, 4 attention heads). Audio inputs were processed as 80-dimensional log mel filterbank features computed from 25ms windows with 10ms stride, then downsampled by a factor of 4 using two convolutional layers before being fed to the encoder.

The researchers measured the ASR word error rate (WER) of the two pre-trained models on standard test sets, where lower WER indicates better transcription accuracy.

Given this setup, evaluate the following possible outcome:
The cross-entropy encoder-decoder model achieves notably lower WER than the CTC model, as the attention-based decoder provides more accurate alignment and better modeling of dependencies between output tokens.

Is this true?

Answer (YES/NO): YES